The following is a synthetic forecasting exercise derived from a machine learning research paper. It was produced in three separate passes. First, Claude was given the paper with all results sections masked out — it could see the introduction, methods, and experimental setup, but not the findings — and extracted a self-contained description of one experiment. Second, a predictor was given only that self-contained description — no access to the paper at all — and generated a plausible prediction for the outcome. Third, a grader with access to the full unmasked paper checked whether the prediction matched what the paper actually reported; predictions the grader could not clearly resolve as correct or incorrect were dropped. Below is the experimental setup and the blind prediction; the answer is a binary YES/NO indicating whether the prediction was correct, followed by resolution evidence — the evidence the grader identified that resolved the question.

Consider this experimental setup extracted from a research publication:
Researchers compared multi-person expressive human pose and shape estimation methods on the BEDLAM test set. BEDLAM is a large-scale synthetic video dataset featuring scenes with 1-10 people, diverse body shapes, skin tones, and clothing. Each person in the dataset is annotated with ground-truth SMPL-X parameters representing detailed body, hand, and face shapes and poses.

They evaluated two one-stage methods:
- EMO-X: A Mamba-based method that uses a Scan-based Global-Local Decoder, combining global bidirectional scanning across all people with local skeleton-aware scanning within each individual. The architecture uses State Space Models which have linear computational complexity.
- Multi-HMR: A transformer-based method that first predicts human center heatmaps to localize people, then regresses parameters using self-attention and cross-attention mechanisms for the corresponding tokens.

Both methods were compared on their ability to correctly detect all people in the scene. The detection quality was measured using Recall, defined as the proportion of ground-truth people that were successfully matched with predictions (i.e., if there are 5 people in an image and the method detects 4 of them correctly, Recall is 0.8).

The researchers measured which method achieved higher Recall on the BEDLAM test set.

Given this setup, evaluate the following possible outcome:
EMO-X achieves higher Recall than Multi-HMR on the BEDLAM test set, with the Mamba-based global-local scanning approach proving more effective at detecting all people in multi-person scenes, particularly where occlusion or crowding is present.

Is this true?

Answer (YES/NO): NO